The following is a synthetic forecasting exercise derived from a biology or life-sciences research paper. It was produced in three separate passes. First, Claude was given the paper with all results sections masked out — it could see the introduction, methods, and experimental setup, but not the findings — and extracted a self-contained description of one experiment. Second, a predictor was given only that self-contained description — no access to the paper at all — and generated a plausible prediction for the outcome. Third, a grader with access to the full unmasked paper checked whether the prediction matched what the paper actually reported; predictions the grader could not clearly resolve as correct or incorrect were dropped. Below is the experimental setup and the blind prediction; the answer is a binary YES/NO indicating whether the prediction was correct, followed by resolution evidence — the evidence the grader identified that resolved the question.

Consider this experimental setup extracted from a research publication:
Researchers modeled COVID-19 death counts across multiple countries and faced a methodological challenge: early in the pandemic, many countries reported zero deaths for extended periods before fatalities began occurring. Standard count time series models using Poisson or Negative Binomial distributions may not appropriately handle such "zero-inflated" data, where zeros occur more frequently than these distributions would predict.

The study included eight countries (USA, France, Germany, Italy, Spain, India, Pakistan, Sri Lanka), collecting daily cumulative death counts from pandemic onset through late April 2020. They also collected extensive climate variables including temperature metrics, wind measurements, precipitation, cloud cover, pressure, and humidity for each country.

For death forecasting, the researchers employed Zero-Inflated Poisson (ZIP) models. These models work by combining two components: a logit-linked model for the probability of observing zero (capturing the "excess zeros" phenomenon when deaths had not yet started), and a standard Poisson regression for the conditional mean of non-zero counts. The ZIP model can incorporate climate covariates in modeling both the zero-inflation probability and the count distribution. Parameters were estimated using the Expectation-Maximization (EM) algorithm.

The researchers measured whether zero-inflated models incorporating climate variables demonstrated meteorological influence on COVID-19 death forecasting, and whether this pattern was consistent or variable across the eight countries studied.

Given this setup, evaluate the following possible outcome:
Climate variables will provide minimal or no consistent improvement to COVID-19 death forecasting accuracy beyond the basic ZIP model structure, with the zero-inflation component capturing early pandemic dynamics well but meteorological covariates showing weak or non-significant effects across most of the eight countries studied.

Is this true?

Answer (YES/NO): NO